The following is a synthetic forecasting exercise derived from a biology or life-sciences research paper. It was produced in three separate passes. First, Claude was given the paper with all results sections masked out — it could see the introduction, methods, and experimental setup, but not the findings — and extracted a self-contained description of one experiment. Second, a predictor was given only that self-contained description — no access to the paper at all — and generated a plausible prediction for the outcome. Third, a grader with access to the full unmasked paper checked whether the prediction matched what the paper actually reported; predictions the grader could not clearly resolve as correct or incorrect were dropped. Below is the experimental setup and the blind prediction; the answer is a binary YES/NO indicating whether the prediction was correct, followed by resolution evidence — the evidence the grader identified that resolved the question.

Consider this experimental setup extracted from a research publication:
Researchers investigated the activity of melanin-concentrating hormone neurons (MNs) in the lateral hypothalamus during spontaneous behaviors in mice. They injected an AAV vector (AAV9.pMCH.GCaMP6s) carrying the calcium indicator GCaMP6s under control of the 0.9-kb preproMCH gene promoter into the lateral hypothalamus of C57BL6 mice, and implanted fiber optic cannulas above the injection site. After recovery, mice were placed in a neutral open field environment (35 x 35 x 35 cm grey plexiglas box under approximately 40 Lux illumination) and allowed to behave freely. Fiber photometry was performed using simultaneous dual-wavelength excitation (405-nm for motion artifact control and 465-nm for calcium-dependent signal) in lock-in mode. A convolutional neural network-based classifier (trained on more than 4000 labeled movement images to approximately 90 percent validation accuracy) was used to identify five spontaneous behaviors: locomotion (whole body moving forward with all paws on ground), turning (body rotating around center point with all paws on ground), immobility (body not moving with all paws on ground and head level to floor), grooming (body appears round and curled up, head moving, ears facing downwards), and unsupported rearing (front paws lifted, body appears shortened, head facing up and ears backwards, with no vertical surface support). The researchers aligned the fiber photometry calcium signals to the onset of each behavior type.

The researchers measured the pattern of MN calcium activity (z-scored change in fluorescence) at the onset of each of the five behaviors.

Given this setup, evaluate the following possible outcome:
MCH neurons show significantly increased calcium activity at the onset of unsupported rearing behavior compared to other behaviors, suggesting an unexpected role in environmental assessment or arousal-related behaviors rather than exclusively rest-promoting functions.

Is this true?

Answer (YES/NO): YES